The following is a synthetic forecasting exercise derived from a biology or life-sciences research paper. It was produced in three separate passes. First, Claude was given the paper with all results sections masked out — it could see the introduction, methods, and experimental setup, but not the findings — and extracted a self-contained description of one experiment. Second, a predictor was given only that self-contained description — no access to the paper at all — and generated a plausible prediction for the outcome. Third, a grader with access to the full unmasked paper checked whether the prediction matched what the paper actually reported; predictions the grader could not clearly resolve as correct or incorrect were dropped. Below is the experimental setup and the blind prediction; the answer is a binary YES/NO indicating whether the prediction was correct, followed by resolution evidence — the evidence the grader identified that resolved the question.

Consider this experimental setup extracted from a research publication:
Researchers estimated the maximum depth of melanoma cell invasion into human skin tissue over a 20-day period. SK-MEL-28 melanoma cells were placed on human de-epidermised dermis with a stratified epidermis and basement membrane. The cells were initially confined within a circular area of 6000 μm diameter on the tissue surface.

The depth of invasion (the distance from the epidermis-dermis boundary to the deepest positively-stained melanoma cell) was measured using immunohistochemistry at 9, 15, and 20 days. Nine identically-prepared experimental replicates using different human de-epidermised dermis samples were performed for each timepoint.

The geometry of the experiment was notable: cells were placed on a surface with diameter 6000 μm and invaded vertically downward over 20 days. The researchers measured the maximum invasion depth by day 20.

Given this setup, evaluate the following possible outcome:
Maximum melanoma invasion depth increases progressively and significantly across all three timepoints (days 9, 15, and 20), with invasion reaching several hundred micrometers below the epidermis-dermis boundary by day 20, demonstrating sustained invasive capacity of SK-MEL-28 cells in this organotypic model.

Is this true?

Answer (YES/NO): NO